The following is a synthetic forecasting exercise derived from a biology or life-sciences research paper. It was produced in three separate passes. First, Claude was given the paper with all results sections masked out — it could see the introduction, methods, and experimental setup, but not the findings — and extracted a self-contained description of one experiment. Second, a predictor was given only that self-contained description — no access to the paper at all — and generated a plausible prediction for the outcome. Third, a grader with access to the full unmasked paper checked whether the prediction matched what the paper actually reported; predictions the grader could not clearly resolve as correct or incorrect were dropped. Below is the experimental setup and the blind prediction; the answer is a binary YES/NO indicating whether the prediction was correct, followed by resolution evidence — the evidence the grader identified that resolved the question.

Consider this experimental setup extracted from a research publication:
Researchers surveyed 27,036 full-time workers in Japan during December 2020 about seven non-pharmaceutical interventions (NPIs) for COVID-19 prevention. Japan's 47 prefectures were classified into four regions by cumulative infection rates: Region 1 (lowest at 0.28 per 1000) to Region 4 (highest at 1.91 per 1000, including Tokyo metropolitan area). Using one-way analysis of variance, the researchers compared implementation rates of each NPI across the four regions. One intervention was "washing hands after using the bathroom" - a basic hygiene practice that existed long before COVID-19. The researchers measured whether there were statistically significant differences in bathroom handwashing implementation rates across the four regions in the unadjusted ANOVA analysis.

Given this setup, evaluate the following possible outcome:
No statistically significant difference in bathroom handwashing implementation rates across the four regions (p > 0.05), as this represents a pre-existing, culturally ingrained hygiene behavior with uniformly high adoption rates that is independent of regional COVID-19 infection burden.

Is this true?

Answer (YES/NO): YES